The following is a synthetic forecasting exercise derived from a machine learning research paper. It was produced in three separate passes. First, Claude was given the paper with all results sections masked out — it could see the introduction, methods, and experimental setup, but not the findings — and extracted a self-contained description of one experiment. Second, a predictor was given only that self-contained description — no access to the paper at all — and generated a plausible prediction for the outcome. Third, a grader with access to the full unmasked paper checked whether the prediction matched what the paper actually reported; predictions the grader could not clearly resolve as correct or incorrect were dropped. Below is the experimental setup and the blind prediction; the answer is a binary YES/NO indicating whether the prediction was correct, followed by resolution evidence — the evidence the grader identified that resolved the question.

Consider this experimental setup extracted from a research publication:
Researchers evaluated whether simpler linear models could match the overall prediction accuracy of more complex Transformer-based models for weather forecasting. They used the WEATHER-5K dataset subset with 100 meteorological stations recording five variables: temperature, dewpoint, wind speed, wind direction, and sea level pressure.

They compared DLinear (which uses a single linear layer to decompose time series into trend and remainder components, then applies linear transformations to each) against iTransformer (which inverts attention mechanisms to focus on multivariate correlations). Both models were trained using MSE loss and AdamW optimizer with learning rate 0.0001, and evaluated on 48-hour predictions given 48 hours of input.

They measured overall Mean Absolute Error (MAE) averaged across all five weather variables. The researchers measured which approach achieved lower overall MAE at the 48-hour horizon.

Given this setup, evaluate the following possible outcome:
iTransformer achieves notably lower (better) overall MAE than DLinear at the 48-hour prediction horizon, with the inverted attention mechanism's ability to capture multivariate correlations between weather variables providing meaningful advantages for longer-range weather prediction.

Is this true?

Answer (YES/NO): YES